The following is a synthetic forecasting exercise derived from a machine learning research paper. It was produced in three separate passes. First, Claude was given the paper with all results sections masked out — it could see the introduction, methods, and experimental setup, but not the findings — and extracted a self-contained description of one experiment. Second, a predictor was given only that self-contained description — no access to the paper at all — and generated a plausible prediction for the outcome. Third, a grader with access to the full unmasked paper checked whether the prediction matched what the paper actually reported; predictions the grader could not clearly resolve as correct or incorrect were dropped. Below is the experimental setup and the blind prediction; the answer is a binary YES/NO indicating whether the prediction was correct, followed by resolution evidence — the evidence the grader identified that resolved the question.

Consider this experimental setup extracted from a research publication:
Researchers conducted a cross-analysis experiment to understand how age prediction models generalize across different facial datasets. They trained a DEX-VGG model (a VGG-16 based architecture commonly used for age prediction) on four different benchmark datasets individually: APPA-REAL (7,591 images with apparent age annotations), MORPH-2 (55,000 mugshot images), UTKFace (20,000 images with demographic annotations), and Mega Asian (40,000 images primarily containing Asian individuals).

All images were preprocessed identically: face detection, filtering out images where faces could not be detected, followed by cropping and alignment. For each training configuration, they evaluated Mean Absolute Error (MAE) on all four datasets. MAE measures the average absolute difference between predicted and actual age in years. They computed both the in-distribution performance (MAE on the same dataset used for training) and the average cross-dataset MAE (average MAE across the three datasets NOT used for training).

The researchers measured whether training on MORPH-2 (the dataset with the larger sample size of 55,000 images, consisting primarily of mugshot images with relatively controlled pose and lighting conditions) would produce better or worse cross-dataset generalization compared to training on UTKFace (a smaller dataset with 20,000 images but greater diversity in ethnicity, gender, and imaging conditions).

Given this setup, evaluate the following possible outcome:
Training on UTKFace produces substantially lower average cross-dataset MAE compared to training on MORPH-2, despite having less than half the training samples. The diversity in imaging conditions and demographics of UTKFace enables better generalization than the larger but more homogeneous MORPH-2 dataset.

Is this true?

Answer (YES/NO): YES